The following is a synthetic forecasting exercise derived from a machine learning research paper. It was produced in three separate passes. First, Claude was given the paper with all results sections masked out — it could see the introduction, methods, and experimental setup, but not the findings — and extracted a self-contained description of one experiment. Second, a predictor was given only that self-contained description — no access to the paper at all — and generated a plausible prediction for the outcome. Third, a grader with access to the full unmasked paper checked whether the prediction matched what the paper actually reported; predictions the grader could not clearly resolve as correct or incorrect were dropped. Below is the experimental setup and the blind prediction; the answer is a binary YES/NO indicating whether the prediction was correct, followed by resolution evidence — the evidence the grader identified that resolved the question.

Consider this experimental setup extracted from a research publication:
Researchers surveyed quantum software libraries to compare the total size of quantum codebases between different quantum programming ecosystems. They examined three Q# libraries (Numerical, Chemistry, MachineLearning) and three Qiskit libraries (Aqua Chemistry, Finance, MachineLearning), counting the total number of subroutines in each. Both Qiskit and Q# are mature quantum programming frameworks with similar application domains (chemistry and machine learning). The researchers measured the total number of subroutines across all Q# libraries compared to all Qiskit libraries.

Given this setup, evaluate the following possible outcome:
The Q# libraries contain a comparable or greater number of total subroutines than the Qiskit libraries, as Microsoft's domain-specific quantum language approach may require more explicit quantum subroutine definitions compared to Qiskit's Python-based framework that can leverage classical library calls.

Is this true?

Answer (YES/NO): NO